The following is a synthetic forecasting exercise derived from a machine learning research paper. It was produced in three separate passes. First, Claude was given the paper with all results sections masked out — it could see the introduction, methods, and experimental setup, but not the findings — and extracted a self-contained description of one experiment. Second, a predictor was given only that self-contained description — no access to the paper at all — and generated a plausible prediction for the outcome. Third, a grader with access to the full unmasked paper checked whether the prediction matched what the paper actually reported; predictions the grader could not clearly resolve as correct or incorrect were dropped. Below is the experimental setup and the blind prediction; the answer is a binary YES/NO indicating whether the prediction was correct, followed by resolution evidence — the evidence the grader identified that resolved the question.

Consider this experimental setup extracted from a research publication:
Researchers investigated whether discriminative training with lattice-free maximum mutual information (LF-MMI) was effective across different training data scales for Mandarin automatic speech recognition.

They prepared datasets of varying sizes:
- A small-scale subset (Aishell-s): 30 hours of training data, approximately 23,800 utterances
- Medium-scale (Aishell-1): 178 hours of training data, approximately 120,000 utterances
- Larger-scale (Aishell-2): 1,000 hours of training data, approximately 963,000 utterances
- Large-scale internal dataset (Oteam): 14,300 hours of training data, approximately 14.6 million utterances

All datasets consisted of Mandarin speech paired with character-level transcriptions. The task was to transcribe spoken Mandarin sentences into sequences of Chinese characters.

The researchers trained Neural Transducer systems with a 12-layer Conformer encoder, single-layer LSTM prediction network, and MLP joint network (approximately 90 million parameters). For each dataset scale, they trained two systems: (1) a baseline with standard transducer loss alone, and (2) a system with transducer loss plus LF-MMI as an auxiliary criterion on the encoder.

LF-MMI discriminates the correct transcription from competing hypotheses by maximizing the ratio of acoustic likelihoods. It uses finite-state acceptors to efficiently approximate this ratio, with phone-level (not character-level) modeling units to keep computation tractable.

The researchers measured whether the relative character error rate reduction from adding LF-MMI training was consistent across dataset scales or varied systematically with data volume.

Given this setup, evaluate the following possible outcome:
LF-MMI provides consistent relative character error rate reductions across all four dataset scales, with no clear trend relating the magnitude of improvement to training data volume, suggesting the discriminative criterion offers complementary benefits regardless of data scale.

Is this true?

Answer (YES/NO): NO